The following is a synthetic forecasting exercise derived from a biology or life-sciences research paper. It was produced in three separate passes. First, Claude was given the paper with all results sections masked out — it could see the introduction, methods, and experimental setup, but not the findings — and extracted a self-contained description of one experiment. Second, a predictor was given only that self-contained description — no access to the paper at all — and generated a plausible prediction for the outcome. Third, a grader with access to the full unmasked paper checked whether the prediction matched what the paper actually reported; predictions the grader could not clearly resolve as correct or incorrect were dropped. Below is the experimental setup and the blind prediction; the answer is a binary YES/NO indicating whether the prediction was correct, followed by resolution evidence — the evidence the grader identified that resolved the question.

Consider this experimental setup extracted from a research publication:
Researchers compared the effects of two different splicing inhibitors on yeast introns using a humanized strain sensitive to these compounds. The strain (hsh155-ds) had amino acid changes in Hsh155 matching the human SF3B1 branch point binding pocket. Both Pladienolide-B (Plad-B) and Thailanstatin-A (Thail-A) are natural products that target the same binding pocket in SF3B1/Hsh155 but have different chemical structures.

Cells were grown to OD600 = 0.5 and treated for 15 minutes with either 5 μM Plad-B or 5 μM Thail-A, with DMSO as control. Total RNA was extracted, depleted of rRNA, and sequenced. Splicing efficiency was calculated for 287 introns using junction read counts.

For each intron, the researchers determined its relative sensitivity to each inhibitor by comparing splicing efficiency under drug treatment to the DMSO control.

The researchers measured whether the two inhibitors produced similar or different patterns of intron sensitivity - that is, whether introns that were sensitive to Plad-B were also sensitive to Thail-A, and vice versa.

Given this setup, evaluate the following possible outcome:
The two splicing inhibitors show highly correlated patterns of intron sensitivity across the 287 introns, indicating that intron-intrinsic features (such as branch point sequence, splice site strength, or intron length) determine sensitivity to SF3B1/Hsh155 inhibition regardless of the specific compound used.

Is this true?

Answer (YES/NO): NO